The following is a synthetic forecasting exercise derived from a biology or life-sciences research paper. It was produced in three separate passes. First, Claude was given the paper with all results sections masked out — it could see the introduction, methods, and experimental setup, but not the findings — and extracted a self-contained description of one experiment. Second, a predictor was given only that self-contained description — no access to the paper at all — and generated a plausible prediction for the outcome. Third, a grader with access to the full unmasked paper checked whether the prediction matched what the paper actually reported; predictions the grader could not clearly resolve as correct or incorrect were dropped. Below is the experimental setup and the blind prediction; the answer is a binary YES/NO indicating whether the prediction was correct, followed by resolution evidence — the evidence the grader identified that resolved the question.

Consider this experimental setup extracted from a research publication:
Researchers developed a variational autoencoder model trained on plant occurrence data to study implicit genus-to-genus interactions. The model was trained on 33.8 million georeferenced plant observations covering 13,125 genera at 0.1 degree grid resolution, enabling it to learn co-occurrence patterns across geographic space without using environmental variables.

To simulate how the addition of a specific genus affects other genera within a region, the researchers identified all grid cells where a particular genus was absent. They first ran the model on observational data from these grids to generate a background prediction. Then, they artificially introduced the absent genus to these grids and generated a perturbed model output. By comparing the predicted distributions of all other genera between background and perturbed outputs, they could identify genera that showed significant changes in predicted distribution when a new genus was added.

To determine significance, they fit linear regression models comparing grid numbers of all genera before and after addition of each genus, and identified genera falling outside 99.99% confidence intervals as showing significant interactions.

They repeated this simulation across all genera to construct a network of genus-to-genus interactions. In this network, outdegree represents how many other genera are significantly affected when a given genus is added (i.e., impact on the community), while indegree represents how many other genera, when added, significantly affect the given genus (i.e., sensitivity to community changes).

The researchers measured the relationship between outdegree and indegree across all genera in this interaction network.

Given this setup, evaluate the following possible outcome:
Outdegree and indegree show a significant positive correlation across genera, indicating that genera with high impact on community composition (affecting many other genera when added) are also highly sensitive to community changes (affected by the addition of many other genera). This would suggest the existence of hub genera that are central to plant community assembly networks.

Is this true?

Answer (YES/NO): NO